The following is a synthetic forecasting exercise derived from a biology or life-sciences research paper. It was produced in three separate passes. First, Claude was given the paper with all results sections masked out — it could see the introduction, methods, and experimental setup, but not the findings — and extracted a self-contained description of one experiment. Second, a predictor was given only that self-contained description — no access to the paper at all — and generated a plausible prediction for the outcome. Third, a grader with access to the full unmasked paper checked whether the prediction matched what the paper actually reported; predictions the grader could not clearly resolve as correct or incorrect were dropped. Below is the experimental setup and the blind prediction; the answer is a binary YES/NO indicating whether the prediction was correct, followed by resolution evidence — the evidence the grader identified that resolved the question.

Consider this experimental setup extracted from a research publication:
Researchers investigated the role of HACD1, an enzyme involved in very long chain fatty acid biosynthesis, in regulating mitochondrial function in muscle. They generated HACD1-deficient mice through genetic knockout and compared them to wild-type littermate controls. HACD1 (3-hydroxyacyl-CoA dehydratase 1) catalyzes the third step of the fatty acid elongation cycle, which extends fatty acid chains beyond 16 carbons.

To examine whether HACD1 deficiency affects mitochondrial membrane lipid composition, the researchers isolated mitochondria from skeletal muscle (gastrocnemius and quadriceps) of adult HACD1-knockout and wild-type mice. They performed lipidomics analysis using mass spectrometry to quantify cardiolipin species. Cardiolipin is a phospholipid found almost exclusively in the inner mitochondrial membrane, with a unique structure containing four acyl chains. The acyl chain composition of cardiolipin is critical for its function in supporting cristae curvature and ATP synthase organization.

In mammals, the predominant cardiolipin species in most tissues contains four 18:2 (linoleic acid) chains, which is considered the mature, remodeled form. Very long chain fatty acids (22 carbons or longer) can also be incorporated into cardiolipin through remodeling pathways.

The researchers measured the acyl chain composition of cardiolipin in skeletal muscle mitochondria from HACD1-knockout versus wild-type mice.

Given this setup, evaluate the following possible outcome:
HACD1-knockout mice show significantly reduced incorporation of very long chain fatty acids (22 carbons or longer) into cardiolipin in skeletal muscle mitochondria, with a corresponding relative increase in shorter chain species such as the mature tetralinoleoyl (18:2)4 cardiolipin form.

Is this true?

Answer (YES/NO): NO